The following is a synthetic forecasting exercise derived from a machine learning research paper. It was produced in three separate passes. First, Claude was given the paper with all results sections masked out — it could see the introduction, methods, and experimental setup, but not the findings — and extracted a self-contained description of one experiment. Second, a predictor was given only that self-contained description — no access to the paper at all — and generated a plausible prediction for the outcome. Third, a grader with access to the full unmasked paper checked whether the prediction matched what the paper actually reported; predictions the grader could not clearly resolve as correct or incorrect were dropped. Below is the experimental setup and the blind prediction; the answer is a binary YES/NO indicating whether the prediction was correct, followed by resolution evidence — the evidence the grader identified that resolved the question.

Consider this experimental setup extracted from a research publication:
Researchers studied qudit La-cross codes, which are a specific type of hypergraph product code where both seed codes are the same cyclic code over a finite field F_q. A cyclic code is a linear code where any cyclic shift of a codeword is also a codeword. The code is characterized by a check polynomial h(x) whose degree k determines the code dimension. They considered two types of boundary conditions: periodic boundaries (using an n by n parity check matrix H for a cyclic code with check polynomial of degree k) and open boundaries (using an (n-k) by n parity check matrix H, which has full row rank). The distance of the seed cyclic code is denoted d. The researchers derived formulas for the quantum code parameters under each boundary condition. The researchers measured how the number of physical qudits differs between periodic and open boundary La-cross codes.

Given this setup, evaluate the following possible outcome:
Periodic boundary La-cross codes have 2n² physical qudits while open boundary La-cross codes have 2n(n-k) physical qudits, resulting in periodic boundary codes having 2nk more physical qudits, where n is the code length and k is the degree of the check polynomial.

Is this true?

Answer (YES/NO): NO